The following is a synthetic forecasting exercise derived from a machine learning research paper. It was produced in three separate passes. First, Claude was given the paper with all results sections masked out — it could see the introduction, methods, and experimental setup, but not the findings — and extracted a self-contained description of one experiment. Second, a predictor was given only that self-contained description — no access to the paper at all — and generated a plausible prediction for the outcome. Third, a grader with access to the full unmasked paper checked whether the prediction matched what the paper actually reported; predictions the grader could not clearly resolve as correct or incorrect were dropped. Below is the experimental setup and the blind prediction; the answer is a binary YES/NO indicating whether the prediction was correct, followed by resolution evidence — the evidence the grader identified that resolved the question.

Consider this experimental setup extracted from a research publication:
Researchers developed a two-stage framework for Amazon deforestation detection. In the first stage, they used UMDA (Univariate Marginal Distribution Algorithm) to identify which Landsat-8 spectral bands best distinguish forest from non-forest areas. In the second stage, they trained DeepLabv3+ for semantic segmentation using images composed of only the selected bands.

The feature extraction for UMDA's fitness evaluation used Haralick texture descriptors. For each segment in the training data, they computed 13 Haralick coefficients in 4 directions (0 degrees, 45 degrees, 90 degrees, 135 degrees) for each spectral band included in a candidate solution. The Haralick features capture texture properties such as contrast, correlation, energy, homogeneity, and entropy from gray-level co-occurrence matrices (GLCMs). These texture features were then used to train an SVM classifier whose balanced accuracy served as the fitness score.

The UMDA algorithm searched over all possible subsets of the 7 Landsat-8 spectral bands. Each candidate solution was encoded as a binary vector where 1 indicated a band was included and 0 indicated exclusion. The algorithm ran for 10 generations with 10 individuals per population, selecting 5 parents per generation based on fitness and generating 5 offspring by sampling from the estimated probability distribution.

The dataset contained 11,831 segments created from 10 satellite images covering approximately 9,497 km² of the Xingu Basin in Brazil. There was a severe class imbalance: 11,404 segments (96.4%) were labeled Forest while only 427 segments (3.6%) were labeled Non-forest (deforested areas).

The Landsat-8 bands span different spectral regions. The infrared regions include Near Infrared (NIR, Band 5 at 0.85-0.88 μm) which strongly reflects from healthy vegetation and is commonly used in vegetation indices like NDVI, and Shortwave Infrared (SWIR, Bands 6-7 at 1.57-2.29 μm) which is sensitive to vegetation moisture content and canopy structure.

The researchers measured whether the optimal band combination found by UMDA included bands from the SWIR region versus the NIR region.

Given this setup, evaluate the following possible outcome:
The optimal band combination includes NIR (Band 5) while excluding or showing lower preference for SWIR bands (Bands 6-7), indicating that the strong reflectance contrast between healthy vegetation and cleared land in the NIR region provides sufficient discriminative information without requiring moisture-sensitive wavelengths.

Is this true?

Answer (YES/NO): NO